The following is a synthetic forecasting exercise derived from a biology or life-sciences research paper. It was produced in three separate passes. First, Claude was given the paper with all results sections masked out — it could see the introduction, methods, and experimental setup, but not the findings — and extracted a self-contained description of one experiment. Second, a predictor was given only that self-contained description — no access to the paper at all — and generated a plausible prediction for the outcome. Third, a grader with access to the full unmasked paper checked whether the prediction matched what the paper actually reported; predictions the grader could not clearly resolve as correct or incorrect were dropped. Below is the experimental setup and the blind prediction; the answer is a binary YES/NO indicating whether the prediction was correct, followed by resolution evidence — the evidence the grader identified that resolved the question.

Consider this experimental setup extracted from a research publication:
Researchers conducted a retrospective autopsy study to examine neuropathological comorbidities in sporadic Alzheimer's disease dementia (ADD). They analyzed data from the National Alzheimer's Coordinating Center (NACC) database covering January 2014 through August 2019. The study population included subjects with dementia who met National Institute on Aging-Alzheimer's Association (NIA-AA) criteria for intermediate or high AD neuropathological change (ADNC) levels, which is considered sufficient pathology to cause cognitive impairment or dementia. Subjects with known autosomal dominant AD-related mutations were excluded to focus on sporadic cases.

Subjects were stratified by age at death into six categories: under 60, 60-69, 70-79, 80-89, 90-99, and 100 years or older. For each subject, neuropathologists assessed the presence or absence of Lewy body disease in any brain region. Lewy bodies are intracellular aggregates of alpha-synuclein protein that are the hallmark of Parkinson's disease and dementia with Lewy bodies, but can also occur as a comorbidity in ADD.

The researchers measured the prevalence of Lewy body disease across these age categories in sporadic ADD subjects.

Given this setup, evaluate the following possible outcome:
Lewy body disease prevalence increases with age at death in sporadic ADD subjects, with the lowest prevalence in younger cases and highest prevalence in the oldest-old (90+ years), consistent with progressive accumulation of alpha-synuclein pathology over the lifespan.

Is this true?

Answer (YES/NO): NO